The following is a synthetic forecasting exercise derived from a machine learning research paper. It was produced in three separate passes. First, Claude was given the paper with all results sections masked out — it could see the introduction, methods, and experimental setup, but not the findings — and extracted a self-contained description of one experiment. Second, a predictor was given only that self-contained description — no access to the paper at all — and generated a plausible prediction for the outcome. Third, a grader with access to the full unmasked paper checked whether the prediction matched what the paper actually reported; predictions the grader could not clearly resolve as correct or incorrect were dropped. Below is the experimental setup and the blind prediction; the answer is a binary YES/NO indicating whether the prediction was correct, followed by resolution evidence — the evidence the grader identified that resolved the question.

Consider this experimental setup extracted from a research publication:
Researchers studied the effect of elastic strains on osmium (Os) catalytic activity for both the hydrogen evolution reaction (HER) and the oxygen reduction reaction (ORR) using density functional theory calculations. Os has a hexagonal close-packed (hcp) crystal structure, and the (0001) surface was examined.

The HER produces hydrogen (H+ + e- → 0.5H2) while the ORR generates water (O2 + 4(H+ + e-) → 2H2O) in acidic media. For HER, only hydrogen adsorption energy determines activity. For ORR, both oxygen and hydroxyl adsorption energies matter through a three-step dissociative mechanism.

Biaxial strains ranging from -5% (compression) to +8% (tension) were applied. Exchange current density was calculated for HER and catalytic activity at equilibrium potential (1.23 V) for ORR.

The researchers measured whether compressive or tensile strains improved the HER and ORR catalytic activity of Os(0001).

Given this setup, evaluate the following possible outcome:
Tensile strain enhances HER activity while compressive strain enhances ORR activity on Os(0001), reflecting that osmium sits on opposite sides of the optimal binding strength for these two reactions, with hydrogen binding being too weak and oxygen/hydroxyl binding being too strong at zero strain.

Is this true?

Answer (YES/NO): NO